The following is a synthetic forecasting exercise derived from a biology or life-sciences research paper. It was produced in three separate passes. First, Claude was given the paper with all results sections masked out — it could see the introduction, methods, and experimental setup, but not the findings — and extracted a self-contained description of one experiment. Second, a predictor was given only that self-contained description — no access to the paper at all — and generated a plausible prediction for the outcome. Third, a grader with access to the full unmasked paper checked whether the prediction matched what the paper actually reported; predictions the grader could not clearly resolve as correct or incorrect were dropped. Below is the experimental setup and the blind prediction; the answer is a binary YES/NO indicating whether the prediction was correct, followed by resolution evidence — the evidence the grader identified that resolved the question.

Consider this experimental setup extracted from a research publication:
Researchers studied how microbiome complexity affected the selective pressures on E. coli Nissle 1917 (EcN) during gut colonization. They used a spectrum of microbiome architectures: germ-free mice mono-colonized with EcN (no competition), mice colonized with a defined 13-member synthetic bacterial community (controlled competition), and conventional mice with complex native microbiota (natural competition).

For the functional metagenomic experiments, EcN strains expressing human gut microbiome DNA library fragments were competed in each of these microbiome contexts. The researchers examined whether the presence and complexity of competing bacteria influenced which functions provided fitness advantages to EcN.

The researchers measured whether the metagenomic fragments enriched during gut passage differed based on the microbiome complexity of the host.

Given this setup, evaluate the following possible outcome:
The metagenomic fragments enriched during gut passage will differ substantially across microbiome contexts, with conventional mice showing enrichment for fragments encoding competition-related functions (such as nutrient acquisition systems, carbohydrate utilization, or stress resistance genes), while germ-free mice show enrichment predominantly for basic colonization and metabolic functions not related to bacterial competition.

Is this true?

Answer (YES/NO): NO